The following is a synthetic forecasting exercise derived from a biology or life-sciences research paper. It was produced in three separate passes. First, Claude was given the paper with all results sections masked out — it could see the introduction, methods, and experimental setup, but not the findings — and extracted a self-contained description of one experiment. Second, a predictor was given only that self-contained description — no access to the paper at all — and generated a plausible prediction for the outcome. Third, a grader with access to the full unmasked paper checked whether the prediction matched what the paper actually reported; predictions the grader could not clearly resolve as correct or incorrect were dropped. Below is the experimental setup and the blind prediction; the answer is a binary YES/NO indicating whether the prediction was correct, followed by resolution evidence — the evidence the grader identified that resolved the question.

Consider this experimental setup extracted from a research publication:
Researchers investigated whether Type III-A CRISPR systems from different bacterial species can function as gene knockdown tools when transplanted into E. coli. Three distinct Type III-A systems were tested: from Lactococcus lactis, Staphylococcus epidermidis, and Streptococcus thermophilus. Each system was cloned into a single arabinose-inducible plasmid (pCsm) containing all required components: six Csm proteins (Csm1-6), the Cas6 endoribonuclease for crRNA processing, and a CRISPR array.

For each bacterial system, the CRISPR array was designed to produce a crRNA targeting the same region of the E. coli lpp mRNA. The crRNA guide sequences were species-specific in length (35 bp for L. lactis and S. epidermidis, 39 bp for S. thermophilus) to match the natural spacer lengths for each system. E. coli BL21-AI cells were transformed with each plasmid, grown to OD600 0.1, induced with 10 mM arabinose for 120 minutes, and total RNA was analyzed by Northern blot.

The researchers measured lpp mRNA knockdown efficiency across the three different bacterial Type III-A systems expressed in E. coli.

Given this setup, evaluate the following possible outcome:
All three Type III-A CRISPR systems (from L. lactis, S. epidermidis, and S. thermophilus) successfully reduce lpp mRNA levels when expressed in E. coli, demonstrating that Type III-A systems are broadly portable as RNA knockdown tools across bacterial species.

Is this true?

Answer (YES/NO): YES